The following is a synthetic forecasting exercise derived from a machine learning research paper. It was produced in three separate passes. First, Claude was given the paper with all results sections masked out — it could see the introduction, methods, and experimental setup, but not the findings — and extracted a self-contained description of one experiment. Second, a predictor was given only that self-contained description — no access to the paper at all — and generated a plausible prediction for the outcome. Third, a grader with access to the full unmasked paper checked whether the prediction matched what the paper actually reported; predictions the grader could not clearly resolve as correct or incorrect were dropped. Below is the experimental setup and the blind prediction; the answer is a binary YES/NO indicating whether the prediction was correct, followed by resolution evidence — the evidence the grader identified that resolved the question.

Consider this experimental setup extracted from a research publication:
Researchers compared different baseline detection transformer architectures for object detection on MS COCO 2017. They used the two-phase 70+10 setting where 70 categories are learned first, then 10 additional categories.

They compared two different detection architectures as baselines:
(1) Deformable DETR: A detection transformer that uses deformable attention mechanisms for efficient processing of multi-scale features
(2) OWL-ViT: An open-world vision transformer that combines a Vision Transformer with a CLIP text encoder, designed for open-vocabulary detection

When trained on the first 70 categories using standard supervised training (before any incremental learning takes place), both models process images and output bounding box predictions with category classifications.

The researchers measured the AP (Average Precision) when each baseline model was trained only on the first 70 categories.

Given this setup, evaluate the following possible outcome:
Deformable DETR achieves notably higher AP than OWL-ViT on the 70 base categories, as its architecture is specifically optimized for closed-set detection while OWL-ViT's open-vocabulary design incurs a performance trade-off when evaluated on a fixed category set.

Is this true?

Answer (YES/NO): NO